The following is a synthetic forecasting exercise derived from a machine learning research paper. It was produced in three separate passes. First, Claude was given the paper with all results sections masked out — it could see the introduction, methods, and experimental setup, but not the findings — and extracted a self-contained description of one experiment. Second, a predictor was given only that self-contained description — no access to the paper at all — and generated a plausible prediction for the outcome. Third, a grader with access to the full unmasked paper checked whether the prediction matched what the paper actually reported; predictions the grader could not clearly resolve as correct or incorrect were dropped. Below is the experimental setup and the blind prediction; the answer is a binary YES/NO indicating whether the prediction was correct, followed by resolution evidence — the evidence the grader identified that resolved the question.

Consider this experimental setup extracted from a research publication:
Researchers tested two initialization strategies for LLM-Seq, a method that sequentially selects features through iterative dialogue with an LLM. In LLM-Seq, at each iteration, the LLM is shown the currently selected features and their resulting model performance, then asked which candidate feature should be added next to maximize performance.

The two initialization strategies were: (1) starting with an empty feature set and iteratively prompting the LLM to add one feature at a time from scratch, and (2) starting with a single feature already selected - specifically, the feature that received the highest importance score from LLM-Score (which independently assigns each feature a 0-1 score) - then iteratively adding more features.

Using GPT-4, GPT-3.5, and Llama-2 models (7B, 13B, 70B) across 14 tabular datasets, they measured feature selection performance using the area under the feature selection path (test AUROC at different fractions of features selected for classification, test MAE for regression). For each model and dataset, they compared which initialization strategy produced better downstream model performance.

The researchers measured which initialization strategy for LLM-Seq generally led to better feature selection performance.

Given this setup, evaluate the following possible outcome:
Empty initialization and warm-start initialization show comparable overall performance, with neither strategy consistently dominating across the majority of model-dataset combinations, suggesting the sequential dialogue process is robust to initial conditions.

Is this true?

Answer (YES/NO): NO